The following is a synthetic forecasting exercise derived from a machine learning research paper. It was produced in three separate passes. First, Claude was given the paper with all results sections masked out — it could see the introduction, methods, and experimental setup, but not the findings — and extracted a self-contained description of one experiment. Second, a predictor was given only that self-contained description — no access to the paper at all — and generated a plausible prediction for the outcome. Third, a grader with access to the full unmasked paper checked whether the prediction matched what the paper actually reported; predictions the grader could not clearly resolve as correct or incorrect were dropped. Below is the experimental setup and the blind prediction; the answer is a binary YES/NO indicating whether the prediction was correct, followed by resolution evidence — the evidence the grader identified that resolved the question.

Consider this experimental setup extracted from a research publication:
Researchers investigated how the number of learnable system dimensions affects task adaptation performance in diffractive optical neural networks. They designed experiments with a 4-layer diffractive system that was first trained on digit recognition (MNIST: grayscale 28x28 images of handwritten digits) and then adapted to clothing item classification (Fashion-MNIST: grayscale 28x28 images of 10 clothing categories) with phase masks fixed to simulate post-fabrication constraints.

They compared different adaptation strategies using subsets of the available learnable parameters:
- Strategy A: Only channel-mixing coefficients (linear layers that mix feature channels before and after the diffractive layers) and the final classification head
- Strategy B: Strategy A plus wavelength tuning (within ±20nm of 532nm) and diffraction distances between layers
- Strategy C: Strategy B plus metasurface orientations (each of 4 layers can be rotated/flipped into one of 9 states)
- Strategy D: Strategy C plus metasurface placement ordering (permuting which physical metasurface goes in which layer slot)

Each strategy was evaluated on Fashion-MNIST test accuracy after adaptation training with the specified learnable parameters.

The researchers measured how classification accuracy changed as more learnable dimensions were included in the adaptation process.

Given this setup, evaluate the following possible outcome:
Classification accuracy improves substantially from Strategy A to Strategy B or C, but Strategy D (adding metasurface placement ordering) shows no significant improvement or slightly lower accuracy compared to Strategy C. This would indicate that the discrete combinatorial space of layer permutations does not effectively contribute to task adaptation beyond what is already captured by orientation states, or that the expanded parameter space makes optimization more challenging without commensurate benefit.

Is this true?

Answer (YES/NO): NO